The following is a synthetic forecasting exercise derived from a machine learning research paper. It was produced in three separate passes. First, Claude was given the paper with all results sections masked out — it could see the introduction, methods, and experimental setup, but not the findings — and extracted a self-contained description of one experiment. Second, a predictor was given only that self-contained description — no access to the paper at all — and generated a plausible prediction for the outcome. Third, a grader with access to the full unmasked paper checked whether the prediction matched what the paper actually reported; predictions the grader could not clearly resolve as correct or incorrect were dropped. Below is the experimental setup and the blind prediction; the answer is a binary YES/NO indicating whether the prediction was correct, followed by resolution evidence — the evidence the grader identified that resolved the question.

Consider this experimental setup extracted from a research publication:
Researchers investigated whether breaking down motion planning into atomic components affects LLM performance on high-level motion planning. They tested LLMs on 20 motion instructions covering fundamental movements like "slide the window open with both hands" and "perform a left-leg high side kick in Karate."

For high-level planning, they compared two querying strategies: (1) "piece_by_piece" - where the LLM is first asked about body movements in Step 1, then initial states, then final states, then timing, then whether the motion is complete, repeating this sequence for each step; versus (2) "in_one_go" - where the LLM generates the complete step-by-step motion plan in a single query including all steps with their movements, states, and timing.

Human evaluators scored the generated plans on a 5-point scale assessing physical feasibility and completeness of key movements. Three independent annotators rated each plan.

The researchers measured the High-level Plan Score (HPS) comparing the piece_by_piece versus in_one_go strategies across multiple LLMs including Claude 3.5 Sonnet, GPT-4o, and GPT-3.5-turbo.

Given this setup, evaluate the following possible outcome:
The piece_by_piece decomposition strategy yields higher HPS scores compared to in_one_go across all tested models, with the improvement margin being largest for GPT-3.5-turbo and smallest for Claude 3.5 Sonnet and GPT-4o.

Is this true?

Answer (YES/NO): NO